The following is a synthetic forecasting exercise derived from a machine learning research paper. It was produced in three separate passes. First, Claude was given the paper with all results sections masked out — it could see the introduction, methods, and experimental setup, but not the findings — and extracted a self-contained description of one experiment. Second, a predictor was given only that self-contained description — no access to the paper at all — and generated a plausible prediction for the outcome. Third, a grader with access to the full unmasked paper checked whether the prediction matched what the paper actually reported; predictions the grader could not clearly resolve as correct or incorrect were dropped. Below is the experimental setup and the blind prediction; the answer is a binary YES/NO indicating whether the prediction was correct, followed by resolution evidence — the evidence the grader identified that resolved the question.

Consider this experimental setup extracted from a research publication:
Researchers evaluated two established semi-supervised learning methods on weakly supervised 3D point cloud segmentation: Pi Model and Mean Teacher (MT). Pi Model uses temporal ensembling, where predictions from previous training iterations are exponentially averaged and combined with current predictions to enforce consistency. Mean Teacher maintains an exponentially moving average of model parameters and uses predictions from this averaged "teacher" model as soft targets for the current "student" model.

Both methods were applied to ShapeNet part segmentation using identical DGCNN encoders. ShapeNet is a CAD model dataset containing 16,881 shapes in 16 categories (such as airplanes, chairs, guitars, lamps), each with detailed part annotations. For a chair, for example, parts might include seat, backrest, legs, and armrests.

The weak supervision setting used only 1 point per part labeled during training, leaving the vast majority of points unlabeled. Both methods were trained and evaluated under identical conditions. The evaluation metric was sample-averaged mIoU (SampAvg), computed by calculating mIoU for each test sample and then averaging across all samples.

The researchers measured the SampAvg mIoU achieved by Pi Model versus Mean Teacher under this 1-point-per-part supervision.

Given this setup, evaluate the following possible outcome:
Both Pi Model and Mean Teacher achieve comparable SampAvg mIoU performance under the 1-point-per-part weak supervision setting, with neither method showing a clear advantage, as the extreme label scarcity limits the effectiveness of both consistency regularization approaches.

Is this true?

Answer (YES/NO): YES